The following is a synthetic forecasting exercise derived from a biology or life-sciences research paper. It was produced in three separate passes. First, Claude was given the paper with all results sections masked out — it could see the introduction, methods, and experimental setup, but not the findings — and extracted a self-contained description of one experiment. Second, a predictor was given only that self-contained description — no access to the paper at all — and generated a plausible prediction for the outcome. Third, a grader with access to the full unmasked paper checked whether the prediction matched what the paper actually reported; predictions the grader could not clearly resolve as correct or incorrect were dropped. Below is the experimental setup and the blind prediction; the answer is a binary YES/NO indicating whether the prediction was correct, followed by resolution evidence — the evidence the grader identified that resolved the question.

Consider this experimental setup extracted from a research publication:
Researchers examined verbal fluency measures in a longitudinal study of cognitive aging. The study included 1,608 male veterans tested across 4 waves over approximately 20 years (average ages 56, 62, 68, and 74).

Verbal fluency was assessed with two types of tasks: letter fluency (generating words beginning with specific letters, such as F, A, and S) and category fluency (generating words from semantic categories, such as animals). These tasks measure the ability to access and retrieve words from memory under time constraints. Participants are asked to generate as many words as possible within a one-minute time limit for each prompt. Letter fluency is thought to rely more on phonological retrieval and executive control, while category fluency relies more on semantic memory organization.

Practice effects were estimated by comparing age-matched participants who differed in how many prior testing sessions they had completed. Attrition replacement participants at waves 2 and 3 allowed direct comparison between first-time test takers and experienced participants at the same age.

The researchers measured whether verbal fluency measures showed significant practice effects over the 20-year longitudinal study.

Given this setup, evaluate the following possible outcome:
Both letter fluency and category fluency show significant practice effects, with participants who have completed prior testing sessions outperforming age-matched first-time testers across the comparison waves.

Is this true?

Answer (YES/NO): NO